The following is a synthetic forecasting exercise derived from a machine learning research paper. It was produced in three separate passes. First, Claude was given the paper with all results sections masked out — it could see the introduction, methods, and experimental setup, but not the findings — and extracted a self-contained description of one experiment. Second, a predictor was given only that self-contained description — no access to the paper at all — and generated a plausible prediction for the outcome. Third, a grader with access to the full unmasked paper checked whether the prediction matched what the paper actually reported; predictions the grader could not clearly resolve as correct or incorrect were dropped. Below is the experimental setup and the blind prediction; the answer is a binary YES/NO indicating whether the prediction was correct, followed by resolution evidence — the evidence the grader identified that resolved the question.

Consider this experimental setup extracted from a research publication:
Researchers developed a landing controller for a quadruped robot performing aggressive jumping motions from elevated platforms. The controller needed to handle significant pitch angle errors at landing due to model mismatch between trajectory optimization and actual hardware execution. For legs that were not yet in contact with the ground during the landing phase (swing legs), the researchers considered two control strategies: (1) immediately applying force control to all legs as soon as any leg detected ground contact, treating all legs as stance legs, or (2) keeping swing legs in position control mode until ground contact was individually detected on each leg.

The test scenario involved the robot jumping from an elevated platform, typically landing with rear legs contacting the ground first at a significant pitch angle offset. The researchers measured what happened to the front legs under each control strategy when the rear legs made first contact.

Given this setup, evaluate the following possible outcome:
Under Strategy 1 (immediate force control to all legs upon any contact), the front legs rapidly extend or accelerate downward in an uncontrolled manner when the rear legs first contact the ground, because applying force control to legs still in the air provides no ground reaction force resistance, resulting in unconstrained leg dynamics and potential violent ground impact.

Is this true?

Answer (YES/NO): YES